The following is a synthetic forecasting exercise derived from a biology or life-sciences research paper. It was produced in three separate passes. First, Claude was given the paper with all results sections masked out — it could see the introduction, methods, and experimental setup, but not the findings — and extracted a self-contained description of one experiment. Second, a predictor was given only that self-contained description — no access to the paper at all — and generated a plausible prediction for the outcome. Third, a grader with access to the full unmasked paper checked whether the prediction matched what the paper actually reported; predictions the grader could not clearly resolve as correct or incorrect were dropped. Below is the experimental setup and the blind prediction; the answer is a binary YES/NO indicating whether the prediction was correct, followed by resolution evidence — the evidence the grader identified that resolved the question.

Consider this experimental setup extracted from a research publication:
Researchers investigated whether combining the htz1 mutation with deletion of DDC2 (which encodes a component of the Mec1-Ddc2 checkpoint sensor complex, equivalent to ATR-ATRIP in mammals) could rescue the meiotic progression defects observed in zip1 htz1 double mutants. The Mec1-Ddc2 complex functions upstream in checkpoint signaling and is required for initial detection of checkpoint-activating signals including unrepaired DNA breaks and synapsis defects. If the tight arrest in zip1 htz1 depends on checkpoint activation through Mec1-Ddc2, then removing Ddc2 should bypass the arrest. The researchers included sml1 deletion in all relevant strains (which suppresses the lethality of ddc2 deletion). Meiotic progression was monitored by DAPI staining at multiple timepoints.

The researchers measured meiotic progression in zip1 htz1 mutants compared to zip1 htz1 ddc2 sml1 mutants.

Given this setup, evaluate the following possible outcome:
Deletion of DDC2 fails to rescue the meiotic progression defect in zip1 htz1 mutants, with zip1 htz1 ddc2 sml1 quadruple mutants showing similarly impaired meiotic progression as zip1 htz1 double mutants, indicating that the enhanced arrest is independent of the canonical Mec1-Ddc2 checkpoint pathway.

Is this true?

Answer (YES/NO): NO